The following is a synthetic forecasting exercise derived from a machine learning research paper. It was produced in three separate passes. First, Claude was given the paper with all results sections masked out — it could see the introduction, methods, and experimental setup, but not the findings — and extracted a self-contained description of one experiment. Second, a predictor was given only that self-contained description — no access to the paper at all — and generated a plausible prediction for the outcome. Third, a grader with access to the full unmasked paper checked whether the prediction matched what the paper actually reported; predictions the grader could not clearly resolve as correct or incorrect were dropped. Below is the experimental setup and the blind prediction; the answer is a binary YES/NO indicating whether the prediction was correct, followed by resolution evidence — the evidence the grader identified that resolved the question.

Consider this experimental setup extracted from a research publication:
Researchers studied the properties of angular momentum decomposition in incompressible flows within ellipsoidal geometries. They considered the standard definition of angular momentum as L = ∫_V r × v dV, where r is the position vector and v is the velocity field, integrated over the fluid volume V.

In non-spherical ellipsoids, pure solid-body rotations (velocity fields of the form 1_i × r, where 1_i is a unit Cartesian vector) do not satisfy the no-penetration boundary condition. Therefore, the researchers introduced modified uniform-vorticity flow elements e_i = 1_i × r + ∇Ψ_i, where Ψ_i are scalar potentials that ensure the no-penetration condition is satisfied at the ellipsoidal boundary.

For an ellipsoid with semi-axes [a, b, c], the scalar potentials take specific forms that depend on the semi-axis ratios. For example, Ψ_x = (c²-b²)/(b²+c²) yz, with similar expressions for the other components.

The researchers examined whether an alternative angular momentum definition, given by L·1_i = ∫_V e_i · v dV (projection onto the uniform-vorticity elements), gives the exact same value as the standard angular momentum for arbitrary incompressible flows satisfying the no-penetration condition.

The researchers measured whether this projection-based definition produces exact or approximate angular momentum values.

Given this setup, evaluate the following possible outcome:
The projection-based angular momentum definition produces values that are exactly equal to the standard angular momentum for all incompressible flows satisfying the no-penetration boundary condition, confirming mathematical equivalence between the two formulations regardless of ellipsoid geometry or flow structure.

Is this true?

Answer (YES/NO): YES